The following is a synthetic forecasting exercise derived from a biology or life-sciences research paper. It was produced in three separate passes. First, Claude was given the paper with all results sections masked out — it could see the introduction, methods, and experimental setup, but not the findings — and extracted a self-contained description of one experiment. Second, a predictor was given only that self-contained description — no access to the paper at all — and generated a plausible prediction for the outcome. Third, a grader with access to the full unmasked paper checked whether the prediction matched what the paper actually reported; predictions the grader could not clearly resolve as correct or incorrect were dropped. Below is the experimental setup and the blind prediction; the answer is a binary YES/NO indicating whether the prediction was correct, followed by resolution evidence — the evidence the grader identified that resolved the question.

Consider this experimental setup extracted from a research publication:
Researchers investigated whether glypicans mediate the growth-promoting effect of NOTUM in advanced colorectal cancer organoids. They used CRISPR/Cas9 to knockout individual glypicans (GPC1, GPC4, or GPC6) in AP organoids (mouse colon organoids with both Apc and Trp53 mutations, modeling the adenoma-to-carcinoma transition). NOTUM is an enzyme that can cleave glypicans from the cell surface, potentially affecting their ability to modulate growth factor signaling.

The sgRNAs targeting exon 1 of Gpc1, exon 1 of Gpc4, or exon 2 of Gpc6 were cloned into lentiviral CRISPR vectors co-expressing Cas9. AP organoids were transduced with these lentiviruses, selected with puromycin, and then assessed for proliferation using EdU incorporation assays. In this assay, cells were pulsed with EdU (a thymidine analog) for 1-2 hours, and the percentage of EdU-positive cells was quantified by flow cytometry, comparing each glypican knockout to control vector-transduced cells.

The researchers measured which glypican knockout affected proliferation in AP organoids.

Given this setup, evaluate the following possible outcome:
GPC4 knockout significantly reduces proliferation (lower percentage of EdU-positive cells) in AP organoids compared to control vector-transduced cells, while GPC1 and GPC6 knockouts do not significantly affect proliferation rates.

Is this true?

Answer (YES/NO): NO